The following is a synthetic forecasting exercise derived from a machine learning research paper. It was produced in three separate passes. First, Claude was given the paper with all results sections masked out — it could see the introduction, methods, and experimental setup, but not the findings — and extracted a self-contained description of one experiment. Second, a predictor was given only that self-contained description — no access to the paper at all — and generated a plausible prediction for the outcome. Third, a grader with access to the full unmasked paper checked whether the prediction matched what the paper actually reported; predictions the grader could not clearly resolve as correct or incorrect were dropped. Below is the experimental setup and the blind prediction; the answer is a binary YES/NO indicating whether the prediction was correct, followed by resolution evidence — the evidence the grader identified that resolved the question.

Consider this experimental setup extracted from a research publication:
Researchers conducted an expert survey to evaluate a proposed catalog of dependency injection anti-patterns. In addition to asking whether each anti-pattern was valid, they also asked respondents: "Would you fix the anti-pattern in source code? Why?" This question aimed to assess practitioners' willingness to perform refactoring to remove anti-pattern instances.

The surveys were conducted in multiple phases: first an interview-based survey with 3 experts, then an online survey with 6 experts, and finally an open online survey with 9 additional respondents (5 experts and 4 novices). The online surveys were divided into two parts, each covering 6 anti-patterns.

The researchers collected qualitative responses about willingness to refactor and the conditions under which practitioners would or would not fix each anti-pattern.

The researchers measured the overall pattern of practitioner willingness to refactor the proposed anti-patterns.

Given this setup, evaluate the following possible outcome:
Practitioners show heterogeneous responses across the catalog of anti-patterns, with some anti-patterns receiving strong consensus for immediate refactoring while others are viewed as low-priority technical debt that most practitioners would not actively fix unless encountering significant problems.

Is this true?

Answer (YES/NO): NO